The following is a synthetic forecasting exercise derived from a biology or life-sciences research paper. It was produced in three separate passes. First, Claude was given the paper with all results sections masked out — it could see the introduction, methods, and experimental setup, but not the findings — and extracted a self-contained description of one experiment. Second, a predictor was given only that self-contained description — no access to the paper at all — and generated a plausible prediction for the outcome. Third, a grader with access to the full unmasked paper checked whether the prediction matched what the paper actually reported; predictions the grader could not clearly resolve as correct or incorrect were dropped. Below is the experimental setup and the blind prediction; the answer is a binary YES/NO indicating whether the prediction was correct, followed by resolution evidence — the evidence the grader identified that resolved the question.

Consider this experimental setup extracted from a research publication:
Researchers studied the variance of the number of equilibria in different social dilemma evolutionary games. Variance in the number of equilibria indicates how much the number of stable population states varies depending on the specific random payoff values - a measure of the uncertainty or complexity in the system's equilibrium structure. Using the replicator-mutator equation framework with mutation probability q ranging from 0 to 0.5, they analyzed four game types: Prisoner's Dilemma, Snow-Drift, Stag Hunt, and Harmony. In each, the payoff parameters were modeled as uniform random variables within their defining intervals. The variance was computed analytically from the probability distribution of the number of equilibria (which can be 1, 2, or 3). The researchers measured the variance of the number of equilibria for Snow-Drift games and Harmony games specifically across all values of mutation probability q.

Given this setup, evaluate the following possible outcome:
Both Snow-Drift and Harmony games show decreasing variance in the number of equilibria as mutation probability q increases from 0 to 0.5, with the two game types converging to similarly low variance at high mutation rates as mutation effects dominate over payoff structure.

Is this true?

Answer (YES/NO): NO